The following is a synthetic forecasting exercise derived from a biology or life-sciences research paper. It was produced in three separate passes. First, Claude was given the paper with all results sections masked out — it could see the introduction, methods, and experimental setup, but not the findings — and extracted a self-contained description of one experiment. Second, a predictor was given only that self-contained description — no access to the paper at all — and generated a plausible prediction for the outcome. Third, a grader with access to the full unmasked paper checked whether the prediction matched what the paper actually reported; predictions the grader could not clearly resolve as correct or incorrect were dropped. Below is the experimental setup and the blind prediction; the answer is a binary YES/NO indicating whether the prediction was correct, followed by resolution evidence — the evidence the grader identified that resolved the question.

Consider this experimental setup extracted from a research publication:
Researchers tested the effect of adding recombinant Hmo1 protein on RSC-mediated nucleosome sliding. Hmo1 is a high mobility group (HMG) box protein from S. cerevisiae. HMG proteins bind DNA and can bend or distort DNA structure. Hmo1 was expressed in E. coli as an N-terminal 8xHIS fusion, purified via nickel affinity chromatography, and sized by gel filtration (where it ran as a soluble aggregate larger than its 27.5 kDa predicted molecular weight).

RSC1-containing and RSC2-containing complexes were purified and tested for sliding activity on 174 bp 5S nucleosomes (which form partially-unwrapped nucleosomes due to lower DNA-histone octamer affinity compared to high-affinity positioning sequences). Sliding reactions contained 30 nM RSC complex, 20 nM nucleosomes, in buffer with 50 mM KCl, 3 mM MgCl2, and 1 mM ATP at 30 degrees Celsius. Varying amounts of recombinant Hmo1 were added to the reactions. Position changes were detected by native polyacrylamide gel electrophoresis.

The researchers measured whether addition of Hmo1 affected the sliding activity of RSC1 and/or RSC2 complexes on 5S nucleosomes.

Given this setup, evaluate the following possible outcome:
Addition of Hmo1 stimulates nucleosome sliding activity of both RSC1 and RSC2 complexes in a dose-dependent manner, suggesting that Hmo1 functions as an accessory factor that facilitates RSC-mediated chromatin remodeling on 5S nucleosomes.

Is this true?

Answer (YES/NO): YES